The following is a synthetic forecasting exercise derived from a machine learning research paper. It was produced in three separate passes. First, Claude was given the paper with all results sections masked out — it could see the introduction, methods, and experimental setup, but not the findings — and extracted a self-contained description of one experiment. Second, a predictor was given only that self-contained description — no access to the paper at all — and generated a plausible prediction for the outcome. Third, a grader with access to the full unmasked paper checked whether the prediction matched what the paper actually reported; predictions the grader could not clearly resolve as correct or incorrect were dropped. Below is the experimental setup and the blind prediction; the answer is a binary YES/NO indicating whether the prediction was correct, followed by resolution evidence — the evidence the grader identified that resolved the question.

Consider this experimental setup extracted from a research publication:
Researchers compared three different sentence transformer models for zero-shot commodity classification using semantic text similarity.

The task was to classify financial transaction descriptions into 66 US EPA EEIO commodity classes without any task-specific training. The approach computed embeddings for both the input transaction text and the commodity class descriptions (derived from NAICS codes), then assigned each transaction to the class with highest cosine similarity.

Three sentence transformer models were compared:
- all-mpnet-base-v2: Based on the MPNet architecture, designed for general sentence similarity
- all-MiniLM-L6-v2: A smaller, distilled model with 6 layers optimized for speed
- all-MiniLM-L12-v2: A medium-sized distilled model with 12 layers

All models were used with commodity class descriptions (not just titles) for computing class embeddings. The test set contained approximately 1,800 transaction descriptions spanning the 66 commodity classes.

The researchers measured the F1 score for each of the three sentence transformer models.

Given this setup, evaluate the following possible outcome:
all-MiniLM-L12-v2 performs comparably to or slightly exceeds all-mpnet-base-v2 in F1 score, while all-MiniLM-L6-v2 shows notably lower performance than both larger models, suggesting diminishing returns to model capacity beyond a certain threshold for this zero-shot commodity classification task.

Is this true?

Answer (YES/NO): NO